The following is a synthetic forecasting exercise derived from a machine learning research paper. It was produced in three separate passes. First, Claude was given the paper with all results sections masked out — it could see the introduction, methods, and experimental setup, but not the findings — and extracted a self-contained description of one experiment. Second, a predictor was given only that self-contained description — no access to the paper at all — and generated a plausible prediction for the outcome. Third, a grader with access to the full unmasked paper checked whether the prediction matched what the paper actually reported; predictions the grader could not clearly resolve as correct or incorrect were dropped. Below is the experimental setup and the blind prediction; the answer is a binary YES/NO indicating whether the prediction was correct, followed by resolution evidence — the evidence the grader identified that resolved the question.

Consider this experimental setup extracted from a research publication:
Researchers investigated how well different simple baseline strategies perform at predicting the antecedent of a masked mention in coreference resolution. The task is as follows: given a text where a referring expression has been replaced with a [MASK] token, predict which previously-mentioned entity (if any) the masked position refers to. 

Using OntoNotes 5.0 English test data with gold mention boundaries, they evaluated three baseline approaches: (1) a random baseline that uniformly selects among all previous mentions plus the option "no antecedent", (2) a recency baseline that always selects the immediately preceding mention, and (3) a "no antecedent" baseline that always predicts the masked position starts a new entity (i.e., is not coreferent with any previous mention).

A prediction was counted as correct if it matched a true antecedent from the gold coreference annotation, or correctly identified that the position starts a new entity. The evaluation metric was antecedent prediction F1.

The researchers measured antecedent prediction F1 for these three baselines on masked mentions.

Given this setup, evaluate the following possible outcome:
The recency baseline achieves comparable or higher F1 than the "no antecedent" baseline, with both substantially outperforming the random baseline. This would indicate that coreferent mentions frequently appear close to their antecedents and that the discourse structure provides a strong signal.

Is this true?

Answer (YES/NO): NO